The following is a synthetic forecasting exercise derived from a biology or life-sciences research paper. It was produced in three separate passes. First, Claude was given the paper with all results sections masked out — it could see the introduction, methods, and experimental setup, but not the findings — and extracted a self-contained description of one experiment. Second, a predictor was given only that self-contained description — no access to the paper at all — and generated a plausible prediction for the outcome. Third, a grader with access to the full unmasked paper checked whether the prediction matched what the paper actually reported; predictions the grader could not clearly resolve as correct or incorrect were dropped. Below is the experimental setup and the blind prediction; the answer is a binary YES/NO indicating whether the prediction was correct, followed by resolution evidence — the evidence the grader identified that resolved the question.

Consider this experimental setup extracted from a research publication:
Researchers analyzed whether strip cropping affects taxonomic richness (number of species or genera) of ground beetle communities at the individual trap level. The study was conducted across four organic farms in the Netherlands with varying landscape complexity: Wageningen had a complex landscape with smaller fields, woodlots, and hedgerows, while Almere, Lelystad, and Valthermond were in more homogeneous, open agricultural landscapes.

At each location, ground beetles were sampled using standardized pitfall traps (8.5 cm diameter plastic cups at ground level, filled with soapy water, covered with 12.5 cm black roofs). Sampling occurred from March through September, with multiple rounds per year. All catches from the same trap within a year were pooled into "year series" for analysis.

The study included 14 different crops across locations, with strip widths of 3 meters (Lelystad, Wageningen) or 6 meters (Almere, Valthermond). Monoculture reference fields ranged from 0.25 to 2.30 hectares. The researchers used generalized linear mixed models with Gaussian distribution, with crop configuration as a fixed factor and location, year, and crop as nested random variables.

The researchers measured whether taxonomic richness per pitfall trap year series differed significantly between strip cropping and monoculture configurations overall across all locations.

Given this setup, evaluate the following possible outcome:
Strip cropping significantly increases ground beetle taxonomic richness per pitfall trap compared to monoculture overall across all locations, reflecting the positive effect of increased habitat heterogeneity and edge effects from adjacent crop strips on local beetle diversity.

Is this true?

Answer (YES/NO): NO